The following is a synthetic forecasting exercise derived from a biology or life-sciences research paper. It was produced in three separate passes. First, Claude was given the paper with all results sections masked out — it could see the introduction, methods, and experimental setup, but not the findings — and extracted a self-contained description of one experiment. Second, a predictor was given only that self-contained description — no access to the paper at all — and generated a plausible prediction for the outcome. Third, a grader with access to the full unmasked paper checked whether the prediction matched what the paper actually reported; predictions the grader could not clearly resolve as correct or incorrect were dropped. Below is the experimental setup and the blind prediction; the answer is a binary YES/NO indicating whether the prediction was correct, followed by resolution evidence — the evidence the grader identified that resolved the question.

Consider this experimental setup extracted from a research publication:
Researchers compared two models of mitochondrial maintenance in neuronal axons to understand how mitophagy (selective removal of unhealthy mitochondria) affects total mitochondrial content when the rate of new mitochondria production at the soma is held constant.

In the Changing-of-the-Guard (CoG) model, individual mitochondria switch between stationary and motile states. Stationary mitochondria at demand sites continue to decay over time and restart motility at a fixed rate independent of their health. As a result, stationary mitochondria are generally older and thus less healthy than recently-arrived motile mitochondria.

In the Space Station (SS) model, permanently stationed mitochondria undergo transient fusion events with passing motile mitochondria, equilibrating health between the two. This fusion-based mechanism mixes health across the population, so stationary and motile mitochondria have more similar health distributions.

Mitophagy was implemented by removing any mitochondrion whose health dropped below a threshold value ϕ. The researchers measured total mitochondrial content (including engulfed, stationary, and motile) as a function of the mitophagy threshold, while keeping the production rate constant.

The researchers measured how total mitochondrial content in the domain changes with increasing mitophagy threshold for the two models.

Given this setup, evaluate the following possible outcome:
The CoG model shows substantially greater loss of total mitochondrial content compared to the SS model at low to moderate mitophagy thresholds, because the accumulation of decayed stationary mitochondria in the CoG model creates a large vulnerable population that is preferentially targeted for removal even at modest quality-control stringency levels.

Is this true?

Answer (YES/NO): YES